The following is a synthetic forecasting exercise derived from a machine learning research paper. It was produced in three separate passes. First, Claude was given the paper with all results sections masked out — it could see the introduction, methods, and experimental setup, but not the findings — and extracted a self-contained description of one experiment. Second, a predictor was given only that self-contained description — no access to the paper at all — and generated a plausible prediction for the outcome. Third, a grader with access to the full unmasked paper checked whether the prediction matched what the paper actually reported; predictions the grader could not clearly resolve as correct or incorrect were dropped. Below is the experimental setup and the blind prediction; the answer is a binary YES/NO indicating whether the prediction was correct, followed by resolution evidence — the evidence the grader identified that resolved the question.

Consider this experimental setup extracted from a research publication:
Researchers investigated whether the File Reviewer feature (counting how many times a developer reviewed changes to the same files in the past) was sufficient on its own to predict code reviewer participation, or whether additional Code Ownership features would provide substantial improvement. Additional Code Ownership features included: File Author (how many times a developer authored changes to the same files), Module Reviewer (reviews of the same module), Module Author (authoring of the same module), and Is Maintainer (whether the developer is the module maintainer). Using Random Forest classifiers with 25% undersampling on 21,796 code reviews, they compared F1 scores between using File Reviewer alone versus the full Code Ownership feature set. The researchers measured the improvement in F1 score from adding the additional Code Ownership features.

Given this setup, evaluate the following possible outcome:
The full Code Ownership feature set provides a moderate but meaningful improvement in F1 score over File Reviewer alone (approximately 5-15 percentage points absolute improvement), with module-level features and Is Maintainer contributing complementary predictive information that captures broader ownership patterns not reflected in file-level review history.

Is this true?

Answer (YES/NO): YES